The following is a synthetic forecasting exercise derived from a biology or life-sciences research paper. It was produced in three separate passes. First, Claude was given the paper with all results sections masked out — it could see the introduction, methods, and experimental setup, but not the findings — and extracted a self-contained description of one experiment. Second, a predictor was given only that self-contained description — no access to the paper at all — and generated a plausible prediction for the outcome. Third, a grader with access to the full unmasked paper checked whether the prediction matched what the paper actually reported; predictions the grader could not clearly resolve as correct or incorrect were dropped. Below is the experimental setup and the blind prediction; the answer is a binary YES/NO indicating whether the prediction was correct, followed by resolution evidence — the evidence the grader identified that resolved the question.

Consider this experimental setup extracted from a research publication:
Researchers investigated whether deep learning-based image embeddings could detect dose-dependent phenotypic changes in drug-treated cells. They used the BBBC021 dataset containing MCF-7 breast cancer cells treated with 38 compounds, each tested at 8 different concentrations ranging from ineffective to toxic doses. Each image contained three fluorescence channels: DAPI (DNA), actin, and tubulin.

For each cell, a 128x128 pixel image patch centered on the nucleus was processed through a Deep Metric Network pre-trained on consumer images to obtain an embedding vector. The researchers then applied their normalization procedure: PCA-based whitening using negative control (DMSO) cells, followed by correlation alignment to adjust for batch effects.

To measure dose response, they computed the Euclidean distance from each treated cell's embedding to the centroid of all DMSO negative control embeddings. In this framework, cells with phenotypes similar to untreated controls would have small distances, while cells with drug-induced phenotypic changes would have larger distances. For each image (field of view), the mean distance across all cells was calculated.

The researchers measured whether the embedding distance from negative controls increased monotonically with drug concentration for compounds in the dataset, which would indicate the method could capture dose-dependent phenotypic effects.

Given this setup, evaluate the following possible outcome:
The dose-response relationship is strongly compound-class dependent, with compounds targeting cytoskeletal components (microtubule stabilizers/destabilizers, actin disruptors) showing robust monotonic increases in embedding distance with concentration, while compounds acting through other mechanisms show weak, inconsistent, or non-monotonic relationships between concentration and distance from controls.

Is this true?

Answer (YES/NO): NO